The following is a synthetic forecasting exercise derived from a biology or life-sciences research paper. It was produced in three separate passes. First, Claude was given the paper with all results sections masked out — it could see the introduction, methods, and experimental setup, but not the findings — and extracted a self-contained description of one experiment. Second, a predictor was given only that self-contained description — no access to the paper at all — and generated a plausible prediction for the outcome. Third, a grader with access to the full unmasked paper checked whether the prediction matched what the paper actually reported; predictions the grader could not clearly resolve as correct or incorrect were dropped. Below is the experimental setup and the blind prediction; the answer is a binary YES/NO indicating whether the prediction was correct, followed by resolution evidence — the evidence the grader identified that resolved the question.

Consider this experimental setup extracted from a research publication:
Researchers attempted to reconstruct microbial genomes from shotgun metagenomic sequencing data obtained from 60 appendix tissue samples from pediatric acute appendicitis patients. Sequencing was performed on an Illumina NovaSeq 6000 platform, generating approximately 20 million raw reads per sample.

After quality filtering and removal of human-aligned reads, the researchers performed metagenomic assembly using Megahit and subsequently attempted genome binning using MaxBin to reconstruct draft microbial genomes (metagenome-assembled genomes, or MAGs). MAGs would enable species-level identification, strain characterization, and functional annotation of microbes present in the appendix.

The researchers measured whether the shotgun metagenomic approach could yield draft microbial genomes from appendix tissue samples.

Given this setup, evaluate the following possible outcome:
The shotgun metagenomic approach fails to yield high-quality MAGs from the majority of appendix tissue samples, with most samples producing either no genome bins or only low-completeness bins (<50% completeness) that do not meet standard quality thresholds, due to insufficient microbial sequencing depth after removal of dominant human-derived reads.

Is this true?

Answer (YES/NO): NO